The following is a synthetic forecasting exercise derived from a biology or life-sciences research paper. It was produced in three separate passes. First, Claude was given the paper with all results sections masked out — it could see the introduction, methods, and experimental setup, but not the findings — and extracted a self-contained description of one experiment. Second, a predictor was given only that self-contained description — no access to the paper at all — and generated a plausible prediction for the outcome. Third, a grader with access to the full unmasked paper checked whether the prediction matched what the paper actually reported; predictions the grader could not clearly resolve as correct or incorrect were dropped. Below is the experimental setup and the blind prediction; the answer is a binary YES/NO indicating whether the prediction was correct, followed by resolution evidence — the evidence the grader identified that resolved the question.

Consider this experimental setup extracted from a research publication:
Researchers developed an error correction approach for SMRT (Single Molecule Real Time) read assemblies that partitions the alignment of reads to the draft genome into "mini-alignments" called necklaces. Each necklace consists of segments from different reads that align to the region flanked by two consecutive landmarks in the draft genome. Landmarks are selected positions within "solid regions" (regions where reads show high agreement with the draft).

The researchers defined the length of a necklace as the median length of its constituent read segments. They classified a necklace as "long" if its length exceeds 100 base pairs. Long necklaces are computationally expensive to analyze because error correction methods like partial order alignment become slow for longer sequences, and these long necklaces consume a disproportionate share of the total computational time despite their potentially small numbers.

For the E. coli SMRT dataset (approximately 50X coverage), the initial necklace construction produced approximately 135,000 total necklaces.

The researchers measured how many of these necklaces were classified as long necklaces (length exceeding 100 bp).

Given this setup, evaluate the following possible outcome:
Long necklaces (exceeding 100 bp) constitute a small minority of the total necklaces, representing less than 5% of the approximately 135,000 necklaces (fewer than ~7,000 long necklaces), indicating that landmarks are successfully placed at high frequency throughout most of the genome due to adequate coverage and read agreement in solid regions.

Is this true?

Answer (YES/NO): YES